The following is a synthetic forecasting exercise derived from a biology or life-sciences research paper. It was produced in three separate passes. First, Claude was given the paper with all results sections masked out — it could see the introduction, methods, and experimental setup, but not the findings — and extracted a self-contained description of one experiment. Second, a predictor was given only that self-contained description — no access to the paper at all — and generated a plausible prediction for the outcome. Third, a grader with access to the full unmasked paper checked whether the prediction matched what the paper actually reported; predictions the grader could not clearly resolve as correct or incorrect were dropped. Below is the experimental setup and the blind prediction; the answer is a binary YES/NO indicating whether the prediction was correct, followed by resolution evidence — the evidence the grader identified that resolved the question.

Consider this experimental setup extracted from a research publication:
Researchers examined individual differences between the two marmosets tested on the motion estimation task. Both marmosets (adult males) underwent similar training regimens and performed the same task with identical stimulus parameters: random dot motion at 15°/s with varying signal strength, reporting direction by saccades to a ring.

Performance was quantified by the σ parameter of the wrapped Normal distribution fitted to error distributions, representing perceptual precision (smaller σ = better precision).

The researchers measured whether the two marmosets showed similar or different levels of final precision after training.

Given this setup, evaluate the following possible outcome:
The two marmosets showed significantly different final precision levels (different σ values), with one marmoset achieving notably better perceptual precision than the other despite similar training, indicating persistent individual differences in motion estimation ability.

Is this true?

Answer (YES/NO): YES